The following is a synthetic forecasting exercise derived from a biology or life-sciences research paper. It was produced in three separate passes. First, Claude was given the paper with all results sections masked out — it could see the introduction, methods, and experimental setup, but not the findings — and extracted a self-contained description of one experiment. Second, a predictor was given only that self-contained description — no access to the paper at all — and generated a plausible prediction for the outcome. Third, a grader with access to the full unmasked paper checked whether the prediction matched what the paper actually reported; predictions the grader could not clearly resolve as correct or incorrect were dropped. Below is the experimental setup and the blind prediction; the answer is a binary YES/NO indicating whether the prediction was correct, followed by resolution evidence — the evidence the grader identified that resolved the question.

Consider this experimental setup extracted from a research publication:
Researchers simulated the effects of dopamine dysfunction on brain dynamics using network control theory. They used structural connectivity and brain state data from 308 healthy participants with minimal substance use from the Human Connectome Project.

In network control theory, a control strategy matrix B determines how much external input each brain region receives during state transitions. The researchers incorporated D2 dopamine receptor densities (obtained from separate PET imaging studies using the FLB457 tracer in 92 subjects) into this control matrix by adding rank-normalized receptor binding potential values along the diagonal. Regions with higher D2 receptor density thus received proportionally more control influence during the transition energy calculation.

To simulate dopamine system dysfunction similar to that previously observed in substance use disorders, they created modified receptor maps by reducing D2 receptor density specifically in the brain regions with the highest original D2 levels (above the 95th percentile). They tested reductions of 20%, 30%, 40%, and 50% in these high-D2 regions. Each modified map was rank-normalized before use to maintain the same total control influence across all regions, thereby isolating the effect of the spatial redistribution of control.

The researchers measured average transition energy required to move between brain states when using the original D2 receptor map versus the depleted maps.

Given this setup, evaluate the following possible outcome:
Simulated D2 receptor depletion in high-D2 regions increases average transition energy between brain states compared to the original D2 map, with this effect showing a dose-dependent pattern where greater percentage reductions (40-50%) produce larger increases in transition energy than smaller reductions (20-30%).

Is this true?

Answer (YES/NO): NO